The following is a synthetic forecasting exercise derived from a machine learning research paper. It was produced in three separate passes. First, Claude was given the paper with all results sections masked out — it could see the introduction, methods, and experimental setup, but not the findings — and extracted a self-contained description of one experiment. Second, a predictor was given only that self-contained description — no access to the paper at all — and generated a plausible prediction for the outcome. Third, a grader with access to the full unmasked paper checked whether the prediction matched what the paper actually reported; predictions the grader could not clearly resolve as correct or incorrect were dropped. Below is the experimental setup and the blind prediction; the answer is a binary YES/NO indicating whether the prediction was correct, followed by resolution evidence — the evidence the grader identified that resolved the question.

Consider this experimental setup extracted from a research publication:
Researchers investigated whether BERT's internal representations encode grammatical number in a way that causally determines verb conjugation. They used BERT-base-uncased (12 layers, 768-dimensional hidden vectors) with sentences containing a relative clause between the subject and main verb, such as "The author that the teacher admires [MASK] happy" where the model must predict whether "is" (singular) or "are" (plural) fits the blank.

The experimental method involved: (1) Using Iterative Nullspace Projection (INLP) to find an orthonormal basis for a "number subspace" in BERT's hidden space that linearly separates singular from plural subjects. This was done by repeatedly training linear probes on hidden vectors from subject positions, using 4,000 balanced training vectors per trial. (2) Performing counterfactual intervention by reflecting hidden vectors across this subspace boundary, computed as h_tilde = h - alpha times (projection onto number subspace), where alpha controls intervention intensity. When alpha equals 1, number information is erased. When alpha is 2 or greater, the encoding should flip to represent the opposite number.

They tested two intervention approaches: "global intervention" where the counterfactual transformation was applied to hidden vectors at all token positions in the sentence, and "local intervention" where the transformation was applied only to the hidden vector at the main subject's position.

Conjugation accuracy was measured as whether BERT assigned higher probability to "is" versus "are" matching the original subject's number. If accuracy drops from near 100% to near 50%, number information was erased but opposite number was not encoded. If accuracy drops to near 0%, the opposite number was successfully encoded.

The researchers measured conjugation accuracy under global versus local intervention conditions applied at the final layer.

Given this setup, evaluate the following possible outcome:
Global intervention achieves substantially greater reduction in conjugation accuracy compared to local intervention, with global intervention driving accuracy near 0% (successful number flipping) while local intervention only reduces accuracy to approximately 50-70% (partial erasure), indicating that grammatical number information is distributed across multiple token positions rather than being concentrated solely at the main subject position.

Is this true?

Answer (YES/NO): NO